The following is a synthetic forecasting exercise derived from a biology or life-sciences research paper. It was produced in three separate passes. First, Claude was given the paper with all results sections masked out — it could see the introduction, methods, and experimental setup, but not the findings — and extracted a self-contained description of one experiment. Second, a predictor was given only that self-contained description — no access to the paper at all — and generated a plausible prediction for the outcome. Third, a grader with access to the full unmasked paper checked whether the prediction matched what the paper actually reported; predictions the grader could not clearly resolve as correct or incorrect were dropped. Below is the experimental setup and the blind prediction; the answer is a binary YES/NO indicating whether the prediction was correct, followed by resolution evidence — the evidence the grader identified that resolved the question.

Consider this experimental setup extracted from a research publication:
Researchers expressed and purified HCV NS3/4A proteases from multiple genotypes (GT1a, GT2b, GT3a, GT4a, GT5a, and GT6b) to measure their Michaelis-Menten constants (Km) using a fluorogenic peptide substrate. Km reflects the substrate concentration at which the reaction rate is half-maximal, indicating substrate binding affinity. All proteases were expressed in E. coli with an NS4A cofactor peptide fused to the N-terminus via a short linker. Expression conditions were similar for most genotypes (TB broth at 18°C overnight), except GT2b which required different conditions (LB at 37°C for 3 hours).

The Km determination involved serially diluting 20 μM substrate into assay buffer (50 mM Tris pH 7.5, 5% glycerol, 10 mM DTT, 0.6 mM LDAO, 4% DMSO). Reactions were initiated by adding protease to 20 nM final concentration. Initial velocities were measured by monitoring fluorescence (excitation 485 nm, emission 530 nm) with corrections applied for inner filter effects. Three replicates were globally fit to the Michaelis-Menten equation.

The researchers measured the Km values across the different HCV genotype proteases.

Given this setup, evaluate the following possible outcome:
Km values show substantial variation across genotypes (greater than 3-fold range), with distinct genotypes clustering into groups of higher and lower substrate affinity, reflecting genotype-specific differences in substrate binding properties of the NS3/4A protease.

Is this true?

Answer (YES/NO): NO